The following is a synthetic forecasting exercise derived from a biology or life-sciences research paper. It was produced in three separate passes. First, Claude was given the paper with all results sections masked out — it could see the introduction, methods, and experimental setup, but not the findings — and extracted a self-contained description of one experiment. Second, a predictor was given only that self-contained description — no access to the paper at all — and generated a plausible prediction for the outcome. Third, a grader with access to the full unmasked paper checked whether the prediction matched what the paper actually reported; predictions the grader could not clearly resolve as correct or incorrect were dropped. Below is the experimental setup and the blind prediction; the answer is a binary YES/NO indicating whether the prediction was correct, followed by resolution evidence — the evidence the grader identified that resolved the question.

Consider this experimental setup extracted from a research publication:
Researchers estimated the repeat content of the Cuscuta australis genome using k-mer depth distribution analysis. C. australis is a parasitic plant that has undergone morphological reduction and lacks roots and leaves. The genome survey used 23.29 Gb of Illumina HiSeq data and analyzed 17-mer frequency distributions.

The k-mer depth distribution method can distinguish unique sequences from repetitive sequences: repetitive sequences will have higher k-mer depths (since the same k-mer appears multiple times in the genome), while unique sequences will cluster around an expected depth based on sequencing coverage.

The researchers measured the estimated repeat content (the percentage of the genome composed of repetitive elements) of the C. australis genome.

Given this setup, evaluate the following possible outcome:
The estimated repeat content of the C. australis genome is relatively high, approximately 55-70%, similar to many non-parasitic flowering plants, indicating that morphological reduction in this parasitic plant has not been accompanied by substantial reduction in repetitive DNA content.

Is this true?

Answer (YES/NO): YES